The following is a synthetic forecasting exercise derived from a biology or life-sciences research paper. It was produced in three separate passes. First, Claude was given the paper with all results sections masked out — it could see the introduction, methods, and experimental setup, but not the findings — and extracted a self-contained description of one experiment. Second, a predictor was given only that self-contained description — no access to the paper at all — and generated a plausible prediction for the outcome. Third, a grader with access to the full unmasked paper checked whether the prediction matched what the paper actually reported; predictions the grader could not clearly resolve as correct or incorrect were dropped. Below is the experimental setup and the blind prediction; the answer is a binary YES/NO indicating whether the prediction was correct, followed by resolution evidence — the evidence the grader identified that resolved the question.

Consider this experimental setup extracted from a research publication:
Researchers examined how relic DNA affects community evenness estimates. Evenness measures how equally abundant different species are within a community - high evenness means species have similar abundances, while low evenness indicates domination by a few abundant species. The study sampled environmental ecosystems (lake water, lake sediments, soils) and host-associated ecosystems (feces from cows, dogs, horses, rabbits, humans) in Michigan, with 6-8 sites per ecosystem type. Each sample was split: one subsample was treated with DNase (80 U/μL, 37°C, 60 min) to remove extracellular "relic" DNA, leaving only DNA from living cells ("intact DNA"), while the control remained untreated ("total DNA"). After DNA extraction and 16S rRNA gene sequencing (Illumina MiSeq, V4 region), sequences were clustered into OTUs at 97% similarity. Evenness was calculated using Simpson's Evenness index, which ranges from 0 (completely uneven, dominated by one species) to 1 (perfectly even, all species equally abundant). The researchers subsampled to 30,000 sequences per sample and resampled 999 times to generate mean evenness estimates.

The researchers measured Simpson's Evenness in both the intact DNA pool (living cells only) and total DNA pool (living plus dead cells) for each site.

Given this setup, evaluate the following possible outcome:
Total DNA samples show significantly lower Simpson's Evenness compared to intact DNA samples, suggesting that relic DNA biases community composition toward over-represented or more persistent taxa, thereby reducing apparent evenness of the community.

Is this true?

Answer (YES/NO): NO